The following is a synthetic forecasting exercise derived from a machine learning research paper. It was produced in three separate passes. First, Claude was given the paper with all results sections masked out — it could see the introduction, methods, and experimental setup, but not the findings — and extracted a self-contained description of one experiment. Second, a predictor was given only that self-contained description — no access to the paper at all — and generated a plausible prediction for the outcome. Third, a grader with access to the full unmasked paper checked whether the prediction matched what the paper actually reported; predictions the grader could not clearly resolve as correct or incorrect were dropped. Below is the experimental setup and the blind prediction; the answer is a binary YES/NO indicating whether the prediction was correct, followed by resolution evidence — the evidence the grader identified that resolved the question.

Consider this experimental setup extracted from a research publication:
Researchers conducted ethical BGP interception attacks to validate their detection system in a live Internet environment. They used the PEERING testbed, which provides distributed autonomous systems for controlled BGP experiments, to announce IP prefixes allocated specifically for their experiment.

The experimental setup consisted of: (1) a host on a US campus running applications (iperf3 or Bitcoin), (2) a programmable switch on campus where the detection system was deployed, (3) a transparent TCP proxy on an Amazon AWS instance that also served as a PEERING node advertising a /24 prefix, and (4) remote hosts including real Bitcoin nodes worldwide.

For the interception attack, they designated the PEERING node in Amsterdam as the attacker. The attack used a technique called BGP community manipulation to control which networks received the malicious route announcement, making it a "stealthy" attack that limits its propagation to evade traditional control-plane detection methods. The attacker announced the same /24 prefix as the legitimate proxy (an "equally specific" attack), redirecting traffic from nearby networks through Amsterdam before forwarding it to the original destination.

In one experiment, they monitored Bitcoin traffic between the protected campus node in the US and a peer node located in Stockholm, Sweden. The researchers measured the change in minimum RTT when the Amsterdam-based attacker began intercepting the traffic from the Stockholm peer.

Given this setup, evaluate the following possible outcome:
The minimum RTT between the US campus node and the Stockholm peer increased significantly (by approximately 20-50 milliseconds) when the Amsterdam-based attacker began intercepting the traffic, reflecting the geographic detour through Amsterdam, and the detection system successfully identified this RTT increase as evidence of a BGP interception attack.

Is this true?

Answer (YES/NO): YES